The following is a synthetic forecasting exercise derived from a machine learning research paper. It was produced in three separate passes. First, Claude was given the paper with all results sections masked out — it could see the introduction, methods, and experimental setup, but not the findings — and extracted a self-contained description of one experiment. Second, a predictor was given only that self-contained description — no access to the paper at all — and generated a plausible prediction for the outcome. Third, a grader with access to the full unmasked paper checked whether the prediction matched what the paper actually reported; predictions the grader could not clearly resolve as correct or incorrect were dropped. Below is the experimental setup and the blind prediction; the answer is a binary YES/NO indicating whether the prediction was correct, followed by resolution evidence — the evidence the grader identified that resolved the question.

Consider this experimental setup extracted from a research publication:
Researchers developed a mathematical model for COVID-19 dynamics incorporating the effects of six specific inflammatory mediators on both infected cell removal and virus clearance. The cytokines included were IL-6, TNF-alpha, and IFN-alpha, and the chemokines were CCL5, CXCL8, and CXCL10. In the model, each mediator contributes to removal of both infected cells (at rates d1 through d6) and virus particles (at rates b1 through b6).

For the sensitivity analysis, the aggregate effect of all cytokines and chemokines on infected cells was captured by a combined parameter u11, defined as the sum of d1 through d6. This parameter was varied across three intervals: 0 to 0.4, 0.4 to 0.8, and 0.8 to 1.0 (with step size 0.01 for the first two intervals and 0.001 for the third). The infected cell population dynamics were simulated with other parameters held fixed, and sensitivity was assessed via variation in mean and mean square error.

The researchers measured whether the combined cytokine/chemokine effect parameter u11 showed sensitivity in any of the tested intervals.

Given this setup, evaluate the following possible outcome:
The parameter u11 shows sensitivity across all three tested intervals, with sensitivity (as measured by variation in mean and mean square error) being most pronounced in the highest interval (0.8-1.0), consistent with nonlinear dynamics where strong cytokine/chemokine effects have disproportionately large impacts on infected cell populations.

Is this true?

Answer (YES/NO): NO